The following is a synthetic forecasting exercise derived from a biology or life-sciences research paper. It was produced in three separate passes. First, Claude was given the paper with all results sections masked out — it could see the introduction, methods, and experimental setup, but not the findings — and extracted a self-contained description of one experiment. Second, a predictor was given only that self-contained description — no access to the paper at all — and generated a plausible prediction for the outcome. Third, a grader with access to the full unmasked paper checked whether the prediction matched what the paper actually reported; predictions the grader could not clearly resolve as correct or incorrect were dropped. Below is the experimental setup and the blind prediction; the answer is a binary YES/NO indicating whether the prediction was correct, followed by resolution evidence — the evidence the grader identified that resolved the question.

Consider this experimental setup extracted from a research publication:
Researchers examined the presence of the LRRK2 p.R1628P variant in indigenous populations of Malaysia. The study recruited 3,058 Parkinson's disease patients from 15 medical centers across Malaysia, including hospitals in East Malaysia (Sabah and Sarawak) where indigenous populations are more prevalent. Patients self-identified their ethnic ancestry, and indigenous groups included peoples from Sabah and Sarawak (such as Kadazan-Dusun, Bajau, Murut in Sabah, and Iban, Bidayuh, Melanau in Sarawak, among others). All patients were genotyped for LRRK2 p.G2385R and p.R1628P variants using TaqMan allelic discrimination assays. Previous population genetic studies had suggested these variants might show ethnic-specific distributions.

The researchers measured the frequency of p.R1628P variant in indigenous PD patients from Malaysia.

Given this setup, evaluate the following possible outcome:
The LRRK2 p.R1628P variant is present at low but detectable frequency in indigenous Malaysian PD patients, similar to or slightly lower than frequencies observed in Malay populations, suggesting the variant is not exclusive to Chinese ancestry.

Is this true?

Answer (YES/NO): NO